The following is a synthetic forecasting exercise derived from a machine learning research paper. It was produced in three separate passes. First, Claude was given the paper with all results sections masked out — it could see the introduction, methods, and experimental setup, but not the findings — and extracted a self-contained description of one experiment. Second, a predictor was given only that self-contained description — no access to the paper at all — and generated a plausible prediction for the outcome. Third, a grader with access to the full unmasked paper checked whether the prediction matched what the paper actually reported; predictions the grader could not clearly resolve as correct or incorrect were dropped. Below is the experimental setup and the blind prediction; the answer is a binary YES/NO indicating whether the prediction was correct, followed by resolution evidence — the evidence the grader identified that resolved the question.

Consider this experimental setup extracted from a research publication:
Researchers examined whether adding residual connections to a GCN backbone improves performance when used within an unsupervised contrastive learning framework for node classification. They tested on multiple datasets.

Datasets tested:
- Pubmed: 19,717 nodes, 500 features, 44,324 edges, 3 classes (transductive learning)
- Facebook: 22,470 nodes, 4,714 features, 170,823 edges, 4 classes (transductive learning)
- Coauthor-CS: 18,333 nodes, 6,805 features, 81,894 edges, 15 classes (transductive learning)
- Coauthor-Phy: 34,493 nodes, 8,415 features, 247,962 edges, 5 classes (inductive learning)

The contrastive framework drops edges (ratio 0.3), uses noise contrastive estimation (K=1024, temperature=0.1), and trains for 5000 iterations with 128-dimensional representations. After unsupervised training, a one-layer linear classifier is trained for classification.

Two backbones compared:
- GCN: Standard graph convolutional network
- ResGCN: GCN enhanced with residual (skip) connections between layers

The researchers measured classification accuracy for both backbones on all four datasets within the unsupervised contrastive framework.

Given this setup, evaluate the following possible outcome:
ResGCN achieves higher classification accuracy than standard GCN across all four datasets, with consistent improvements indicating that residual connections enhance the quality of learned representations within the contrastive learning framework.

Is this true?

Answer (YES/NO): NO